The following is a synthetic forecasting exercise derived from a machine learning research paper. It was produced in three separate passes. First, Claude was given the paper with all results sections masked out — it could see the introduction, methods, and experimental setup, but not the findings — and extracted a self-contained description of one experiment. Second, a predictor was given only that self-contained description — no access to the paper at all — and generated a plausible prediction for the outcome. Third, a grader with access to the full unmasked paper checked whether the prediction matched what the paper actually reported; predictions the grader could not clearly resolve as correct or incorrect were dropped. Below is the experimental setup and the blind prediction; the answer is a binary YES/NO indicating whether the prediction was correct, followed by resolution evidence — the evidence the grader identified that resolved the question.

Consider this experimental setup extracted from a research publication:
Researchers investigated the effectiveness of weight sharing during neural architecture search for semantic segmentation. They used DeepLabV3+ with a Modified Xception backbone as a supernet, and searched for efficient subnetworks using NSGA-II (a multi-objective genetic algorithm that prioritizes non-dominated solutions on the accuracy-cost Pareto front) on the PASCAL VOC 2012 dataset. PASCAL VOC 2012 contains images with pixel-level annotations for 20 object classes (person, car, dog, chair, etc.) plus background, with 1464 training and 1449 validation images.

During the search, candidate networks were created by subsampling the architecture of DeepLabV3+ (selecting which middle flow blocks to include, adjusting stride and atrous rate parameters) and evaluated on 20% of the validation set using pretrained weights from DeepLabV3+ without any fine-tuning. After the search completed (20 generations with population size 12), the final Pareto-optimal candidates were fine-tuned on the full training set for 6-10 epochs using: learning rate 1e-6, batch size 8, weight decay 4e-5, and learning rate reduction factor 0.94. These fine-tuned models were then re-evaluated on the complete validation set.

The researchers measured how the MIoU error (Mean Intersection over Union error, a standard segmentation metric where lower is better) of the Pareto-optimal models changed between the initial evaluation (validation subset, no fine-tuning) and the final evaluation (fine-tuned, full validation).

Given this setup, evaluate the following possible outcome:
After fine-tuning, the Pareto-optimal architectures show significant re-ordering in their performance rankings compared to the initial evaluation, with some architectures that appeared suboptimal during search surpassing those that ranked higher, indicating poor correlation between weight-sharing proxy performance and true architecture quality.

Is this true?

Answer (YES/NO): NO